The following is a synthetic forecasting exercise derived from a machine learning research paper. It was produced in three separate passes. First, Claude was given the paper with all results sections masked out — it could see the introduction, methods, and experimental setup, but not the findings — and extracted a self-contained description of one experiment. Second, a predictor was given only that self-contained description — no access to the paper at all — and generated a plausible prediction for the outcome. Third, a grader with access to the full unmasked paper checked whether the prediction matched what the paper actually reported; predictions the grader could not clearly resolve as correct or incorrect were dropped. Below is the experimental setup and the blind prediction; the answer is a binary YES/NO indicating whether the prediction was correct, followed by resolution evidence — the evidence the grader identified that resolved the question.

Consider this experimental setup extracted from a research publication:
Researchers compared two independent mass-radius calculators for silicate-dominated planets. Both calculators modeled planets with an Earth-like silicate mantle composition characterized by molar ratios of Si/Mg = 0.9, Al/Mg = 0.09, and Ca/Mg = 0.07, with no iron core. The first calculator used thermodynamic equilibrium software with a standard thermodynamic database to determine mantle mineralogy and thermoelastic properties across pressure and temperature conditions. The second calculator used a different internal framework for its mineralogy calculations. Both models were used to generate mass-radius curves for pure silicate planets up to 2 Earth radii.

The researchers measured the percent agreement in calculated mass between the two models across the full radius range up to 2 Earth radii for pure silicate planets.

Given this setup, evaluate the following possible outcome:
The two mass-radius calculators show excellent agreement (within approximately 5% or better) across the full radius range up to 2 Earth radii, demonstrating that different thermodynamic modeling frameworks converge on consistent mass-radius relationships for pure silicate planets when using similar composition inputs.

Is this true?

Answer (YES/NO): NO